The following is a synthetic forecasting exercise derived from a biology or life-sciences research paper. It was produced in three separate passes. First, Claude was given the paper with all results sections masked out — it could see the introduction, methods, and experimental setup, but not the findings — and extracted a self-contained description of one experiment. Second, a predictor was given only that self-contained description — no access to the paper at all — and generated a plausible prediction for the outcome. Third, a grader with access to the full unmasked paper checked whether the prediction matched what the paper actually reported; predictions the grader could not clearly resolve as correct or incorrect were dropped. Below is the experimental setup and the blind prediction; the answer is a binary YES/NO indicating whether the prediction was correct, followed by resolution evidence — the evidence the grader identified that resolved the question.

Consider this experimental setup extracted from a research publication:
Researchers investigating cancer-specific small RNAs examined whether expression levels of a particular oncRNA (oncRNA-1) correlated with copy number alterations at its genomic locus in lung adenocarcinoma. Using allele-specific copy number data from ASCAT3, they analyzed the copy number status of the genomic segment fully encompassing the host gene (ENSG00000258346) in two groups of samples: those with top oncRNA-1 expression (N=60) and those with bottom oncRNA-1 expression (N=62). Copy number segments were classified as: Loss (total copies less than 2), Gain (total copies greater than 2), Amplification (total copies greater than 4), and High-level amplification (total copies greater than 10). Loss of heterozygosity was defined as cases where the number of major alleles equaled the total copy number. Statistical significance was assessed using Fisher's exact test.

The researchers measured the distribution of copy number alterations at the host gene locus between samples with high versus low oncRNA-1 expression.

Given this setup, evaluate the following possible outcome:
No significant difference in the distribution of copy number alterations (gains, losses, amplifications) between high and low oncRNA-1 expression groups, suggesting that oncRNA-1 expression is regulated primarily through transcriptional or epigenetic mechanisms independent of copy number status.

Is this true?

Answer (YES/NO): NO